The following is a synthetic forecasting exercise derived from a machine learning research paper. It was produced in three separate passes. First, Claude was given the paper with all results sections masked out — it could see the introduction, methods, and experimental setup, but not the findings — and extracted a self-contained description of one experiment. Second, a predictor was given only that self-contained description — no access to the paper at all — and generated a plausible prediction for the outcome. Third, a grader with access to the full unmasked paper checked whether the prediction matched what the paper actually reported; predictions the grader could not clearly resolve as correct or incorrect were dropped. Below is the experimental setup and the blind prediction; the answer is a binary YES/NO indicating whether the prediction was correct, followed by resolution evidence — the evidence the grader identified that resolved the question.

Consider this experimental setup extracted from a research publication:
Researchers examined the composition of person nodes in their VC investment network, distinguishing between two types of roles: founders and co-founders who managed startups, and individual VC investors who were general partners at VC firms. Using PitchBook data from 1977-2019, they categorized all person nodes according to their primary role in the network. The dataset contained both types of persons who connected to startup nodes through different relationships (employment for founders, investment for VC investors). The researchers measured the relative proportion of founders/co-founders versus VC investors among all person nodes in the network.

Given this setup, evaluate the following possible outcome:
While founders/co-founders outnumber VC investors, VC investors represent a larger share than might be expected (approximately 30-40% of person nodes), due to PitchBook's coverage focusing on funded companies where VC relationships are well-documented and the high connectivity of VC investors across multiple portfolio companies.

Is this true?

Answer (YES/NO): NO